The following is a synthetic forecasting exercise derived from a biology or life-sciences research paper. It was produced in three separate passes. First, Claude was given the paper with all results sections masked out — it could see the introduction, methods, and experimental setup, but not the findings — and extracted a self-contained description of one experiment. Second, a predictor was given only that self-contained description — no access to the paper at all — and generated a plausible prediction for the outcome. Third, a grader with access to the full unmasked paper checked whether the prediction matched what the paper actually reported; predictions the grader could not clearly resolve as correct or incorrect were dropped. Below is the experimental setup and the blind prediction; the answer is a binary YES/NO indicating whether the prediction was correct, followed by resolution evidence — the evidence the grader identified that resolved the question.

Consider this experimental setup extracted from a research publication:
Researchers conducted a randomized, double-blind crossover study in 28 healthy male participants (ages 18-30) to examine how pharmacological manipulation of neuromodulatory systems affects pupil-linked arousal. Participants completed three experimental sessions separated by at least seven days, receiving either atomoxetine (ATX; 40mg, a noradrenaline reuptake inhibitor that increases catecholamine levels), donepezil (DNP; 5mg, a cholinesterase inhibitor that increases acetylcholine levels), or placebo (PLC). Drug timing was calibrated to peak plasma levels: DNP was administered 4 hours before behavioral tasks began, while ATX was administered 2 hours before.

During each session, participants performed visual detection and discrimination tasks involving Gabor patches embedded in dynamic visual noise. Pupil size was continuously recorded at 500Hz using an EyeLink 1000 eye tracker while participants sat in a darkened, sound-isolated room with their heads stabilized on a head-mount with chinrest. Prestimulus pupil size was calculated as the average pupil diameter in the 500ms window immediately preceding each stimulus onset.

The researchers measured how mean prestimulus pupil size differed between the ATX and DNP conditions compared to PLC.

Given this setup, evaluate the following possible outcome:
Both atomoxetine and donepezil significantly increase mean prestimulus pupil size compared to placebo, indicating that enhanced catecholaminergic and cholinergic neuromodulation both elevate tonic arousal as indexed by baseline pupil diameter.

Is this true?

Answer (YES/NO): NO